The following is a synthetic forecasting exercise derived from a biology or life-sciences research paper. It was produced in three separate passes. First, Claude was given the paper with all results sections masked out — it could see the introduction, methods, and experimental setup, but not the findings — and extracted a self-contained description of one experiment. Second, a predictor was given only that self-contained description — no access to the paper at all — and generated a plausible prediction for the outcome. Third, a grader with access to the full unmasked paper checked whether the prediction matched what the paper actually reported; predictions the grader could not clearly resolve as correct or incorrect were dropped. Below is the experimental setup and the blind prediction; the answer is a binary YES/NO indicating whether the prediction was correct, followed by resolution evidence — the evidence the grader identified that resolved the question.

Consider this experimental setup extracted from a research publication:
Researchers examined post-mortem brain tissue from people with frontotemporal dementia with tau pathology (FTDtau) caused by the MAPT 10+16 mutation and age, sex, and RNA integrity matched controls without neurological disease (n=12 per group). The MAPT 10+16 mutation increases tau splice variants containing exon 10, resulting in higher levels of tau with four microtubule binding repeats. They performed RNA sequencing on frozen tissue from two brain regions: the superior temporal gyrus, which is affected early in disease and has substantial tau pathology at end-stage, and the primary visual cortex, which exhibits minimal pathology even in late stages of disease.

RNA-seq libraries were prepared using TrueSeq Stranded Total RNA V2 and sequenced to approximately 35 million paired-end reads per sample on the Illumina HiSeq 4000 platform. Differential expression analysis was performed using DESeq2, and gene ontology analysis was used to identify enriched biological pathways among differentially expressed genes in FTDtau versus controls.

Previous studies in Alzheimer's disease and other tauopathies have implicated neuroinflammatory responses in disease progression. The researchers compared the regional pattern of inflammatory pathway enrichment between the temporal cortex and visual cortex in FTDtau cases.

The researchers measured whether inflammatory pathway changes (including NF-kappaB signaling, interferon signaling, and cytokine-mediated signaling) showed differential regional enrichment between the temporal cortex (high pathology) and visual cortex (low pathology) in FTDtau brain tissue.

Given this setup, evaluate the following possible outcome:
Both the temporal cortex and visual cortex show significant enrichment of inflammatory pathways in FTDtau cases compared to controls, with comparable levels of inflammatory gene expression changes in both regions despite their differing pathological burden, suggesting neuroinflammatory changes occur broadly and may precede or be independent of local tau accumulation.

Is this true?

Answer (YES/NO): NO